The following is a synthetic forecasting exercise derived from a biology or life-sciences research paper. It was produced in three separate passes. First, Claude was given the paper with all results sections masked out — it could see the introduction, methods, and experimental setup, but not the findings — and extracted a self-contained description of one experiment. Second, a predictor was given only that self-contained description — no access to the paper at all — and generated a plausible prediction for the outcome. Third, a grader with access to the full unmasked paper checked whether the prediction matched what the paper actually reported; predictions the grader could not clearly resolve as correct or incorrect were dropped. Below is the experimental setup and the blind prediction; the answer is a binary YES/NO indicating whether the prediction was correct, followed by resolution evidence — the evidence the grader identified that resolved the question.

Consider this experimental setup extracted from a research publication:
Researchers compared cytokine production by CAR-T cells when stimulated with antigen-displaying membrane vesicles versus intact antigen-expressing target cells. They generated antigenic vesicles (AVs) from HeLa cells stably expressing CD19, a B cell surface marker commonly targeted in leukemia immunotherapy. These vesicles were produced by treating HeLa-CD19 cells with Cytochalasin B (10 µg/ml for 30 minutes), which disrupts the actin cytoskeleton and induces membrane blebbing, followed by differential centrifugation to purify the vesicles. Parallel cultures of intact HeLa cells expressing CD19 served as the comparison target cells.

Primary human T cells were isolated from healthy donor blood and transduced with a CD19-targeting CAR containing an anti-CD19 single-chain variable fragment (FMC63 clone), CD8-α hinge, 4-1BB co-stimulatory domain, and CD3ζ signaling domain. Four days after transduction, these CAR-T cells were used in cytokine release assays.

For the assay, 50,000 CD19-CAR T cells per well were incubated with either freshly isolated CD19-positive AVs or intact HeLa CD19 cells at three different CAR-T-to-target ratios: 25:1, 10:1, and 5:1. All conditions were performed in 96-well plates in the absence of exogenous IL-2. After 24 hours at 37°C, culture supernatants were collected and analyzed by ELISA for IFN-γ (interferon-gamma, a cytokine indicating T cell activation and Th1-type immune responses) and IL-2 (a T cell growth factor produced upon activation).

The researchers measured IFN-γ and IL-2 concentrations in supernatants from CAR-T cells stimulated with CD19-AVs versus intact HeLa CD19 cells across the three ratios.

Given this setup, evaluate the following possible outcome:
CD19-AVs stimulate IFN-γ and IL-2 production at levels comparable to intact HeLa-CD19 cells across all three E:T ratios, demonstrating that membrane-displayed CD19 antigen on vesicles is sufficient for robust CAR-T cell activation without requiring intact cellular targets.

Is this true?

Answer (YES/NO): NO